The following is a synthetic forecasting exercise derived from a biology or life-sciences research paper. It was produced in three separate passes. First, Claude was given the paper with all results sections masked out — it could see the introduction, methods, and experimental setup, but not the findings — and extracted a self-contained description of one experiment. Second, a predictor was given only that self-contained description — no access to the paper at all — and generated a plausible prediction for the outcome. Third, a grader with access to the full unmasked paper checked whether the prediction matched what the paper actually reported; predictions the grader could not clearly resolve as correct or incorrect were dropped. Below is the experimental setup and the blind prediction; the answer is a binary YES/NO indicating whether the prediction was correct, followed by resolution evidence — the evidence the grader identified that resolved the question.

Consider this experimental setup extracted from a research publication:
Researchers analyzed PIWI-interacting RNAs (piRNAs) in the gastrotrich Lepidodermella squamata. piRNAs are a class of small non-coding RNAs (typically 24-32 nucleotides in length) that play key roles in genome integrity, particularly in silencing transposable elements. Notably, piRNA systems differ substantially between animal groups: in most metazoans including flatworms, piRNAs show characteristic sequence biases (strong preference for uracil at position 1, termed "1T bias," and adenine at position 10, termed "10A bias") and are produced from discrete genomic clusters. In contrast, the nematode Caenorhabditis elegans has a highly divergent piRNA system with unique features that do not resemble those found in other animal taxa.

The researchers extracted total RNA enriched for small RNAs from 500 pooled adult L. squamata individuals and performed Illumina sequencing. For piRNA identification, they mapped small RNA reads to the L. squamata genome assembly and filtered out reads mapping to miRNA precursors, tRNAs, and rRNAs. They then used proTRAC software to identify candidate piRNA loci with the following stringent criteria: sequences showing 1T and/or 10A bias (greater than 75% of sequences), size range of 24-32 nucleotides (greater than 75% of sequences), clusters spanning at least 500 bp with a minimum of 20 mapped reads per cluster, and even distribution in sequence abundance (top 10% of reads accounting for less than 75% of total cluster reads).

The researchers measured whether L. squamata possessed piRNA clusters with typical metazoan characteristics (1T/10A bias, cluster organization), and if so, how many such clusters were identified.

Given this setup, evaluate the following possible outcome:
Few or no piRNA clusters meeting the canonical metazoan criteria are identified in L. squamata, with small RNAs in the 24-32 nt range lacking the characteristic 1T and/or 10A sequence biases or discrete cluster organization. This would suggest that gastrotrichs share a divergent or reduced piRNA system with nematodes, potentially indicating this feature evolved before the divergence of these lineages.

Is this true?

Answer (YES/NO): NO